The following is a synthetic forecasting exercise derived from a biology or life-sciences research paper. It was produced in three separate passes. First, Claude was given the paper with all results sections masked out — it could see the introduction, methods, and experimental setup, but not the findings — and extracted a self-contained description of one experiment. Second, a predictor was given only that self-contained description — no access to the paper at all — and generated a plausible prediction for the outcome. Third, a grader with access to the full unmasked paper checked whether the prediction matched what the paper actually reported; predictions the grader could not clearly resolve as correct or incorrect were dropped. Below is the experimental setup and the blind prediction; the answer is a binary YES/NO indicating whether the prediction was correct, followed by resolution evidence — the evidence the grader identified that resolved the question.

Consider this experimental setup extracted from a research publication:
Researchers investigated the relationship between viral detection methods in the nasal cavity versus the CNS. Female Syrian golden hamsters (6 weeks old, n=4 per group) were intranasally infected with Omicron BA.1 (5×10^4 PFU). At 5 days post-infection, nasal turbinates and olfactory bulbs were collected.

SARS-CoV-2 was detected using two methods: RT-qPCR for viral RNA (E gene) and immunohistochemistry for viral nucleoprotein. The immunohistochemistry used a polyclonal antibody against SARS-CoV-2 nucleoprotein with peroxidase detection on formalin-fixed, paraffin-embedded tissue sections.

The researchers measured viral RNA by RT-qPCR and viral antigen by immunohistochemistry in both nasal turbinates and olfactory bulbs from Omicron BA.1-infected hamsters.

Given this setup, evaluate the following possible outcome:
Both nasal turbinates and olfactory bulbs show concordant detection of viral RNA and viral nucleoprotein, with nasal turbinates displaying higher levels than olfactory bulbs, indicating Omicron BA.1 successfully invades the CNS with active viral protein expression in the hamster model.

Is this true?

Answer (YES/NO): NO